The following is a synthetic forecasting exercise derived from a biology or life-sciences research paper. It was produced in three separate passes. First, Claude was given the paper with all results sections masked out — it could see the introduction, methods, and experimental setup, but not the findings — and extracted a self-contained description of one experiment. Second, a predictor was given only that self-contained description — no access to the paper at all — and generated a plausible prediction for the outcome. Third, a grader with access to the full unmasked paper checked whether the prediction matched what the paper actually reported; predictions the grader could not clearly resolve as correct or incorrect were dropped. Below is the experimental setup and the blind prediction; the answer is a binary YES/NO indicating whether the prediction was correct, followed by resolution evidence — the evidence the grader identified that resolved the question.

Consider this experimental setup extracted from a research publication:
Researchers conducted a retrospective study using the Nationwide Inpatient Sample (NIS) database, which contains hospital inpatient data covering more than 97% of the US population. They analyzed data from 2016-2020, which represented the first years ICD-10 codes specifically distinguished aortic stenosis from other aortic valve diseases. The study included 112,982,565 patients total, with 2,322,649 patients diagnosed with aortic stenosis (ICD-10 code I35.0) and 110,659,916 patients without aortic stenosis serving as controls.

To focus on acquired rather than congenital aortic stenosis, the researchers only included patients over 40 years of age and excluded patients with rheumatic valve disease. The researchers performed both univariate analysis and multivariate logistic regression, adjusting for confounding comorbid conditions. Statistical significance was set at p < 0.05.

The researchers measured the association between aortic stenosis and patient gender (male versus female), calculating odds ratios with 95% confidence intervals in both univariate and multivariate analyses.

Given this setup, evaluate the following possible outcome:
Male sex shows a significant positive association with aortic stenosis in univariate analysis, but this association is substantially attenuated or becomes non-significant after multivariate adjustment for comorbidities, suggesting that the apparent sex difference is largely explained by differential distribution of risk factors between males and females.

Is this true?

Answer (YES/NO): NO